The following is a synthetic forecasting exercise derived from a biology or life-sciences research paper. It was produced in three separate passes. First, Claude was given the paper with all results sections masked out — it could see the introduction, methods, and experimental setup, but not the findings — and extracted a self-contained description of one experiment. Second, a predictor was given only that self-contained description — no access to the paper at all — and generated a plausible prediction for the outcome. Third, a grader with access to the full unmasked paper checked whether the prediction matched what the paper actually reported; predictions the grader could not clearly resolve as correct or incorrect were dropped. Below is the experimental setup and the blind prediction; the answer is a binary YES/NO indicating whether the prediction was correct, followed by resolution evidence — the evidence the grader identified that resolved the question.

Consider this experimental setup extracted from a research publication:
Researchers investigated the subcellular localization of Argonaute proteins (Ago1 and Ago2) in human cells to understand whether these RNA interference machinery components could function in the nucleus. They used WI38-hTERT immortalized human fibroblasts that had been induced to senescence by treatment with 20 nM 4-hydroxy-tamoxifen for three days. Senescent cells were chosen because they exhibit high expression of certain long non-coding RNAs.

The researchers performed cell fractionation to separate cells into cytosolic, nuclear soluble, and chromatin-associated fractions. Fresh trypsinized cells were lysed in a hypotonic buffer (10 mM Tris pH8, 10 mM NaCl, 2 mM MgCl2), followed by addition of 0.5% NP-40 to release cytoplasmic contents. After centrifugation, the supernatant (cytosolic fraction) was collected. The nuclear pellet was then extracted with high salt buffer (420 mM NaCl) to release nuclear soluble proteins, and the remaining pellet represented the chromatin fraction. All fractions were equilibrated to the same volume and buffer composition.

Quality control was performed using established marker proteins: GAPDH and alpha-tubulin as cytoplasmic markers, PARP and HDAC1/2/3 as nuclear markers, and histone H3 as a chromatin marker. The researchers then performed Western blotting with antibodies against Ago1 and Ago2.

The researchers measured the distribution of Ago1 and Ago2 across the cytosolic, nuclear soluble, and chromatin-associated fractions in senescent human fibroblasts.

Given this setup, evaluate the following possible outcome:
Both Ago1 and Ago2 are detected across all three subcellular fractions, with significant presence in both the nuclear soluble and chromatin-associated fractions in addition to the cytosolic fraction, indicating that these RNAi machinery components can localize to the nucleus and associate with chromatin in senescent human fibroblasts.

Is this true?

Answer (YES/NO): YES